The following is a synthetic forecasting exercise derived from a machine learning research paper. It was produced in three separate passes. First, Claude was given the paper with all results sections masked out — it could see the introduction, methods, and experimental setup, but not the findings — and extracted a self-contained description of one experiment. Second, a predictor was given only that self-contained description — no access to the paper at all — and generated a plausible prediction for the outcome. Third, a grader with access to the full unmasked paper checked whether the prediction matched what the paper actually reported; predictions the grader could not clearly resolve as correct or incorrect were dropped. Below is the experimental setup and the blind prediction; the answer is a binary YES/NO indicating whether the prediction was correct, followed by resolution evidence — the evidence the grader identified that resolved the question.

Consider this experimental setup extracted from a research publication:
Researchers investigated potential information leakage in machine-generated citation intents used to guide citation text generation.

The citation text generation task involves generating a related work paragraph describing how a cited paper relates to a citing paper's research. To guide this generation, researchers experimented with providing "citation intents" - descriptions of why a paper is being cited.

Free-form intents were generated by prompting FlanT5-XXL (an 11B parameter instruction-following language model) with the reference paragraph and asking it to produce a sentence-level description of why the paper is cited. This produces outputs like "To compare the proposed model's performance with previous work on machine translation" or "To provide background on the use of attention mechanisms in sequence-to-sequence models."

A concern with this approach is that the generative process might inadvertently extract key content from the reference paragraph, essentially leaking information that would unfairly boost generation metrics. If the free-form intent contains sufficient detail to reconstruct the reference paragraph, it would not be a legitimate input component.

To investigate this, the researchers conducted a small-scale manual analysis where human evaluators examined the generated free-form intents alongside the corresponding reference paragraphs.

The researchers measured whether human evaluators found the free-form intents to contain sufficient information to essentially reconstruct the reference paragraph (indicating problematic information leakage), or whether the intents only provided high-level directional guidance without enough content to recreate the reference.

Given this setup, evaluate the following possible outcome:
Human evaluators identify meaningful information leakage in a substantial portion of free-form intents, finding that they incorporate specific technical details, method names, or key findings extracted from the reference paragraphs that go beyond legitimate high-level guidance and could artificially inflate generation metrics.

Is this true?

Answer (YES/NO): NO